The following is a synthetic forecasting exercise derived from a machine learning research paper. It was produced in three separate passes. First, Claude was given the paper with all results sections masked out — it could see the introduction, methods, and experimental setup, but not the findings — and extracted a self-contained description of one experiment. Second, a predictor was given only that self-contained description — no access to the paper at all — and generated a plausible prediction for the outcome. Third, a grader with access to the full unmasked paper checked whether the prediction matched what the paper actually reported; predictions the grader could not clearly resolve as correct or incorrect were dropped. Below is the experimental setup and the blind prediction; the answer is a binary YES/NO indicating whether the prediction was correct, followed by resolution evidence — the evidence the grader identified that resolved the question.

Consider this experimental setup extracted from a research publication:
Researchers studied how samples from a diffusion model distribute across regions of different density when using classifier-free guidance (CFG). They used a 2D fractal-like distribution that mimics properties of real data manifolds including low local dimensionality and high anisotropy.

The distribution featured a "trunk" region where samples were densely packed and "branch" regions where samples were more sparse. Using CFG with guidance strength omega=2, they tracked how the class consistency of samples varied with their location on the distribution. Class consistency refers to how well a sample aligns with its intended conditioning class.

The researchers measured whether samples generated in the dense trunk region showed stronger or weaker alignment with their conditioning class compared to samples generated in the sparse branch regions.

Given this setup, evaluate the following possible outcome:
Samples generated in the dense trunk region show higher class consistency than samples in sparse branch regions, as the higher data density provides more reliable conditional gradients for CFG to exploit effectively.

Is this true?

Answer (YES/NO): YES